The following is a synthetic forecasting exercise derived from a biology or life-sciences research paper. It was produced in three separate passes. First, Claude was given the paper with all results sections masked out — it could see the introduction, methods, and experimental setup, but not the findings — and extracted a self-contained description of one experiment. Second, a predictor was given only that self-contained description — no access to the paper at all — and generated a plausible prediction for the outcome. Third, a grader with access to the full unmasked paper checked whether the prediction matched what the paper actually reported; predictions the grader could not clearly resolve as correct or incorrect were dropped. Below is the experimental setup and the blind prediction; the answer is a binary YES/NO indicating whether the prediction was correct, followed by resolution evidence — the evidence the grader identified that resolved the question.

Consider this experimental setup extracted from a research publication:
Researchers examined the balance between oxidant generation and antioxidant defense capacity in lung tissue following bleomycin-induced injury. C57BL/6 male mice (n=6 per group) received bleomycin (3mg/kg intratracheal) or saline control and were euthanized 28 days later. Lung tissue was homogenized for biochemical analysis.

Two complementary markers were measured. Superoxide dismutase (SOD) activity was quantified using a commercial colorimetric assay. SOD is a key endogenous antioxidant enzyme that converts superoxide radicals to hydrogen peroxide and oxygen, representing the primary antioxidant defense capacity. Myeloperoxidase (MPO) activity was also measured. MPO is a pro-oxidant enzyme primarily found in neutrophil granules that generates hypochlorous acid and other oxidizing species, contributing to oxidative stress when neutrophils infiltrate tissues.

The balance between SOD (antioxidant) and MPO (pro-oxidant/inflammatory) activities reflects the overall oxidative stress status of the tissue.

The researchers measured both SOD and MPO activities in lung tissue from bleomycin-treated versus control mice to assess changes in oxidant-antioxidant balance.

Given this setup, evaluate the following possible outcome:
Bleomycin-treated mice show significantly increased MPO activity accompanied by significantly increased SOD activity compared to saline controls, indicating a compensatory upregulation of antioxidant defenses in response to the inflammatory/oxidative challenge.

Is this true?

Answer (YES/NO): NO